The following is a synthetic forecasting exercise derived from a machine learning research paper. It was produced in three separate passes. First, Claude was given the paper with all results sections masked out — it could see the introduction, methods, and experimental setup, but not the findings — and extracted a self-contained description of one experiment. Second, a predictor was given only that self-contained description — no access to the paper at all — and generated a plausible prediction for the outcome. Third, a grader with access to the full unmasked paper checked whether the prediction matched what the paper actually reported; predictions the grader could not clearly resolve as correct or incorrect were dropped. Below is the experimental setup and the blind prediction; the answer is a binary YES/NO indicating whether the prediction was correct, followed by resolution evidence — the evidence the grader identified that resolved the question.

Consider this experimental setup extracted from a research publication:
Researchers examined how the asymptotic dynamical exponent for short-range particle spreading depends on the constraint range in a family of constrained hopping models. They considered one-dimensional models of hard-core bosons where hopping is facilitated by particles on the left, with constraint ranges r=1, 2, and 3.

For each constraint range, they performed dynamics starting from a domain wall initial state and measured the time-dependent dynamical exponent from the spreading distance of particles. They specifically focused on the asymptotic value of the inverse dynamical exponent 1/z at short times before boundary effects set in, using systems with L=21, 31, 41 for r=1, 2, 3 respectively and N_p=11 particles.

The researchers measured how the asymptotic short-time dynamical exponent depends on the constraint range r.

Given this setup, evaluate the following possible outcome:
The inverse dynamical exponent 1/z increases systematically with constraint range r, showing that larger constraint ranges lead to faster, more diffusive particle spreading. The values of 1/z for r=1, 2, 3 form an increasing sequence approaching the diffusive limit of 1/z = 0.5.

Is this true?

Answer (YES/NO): NO